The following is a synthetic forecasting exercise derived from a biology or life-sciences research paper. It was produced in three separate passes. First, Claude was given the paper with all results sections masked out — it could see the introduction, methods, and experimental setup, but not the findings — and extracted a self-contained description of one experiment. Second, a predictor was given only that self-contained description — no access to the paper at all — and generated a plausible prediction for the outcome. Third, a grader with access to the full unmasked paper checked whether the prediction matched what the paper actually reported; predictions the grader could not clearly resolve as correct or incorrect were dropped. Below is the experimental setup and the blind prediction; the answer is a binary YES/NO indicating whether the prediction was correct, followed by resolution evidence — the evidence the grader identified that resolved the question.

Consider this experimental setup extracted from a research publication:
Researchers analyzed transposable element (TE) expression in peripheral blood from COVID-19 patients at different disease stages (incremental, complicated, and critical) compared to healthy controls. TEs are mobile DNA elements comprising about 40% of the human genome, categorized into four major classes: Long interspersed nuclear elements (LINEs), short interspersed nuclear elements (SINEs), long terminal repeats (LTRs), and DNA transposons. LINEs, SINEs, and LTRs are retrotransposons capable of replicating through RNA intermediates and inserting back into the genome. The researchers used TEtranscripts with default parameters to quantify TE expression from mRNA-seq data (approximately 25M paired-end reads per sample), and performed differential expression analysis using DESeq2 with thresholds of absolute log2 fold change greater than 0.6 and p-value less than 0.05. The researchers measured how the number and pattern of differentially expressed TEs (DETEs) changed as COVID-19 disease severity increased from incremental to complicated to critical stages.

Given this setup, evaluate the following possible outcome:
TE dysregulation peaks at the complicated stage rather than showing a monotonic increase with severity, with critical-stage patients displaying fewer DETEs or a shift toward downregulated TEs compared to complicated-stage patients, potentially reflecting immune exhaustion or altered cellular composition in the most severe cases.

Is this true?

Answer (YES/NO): NO